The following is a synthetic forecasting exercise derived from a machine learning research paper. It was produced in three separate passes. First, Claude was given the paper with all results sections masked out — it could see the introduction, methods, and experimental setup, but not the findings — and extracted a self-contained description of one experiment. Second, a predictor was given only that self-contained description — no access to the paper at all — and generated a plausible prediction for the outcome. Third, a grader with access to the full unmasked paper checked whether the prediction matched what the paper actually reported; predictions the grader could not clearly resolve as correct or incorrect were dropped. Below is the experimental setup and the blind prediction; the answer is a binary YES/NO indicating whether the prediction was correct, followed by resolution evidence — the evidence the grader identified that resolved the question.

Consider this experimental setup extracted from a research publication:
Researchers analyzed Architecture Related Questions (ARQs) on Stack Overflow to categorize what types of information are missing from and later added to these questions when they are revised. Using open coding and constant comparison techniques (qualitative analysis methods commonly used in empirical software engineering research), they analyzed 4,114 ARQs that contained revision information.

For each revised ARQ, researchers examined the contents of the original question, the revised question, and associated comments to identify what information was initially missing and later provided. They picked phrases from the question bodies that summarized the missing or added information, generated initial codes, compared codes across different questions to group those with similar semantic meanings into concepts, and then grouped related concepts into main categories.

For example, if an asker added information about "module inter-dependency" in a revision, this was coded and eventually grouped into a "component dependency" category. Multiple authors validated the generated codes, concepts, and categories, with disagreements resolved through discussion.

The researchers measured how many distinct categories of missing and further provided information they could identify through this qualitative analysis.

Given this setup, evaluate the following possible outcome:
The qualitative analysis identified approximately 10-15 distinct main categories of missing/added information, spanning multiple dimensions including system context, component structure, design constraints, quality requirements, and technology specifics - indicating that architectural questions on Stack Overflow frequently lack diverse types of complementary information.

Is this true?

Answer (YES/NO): YES